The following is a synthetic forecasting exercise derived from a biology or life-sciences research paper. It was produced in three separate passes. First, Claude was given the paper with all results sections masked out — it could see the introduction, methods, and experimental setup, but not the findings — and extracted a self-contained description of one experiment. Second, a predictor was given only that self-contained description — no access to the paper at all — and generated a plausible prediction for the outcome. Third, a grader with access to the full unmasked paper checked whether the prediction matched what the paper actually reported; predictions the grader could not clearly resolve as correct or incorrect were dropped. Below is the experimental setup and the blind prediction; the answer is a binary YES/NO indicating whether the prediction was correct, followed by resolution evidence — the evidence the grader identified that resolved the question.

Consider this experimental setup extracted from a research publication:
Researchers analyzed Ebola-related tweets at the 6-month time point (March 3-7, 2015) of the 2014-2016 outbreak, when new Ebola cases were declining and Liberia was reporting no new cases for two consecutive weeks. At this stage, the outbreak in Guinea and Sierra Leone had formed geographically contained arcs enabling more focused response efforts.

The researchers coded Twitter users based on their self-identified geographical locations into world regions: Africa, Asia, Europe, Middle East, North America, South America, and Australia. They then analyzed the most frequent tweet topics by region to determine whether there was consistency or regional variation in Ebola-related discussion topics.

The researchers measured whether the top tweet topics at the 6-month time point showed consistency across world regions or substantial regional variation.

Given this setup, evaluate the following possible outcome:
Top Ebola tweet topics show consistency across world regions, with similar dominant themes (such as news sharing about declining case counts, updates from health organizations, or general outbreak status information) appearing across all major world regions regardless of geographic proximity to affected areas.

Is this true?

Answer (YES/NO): NO